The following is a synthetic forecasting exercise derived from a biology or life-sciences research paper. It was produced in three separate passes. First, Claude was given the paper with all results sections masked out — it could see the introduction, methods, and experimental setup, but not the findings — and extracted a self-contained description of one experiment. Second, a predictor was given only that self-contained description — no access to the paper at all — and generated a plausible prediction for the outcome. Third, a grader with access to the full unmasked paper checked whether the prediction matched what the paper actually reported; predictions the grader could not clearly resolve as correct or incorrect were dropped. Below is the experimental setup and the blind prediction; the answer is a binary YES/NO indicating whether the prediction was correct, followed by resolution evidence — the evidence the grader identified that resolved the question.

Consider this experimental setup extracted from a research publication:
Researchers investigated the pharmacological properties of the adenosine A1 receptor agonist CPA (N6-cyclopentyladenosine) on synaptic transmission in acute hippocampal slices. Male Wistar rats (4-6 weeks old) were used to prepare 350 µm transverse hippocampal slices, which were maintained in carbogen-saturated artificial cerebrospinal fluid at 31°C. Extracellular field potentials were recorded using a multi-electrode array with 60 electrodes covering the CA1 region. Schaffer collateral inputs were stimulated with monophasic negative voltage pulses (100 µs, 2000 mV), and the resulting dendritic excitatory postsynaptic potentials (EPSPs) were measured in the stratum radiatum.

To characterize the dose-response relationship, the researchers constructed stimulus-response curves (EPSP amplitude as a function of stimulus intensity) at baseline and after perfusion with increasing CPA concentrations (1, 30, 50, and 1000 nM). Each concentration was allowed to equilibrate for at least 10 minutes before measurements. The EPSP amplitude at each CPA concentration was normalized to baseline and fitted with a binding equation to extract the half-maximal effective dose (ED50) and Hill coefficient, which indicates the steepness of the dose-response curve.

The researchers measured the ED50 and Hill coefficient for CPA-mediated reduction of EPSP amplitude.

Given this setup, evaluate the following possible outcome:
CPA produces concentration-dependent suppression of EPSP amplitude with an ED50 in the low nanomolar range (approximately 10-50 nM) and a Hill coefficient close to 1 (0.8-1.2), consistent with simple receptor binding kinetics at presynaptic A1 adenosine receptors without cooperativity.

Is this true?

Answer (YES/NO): NO